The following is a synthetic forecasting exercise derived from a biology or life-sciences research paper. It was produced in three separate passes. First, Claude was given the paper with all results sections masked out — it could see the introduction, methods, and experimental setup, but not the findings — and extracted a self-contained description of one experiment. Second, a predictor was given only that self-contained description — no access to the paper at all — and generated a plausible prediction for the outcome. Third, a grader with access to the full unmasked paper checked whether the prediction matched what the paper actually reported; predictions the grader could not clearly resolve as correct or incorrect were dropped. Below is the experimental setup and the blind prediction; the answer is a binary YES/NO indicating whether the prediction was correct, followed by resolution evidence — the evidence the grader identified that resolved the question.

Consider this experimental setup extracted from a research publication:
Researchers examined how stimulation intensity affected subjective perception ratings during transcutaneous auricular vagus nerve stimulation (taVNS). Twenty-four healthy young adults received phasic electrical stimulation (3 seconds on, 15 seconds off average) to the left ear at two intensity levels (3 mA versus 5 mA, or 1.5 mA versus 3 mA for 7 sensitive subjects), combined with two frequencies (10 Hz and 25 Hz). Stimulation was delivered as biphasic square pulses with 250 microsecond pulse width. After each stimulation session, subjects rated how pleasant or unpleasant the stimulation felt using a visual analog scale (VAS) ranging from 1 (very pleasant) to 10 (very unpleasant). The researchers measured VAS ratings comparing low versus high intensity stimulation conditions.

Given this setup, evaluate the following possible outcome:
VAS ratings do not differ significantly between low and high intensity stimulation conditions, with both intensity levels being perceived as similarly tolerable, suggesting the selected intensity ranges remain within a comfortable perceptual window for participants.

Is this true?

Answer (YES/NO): NO